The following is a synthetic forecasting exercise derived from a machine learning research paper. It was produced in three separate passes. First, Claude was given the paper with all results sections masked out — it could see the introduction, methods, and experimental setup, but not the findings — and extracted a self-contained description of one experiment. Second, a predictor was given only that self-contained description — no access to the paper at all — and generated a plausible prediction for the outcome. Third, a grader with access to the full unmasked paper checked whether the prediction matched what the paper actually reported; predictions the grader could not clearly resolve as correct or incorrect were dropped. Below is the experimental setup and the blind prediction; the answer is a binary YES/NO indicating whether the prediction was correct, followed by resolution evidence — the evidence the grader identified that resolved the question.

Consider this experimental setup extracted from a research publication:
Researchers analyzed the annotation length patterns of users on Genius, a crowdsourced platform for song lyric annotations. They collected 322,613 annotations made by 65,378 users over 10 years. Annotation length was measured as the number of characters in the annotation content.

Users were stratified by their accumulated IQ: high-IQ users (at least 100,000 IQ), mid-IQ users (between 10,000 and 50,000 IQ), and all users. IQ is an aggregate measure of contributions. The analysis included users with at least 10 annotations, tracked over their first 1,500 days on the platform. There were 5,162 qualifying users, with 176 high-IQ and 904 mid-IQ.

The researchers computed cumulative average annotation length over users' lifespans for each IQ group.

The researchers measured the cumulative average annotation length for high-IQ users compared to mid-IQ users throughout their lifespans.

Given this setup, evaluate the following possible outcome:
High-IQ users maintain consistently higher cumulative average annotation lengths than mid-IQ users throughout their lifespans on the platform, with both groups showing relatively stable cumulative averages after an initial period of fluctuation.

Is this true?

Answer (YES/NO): NO